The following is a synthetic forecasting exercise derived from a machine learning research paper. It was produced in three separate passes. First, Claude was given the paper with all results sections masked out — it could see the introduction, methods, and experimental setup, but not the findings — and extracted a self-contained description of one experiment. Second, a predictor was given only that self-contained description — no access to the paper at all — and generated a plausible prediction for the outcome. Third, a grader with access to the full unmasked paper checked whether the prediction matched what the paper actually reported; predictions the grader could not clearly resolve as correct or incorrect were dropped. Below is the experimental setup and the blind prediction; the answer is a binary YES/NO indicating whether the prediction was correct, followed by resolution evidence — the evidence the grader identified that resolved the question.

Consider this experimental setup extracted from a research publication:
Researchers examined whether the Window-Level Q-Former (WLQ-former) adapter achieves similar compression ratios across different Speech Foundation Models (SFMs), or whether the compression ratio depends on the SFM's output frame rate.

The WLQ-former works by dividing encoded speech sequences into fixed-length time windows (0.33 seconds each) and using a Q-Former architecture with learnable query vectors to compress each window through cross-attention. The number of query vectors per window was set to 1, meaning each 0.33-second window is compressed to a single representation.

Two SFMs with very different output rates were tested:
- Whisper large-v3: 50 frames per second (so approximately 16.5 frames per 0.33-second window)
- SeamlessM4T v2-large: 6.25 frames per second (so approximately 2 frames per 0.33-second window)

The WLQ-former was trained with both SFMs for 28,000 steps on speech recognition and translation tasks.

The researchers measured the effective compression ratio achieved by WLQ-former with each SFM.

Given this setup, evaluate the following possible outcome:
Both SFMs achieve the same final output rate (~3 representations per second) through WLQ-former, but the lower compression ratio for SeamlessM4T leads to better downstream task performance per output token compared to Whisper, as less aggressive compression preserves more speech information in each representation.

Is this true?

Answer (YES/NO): NO